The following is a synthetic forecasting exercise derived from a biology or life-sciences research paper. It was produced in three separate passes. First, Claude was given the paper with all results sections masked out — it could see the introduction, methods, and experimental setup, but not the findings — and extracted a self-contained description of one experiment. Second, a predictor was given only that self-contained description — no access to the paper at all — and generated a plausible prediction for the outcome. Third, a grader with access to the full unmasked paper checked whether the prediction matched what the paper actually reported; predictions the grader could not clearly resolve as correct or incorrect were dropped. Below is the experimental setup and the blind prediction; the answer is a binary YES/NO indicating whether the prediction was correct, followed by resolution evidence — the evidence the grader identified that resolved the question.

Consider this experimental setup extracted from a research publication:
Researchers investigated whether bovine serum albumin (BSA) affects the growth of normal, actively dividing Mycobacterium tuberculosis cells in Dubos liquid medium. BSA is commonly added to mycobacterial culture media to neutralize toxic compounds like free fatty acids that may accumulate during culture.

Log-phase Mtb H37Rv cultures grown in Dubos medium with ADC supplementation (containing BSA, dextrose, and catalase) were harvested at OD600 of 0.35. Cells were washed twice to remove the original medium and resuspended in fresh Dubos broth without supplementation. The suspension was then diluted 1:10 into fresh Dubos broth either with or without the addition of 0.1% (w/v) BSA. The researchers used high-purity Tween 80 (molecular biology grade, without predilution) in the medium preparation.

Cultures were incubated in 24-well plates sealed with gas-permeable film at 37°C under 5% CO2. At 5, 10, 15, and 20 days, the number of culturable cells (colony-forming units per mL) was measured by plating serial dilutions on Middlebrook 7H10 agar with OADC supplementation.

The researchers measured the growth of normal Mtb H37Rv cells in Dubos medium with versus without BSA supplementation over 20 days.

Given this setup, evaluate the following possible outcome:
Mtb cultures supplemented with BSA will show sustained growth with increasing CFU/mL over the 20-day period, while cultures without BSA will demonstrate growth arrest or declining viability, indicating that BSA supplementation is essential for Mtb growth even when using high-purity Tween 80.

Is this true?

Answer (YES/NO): NO